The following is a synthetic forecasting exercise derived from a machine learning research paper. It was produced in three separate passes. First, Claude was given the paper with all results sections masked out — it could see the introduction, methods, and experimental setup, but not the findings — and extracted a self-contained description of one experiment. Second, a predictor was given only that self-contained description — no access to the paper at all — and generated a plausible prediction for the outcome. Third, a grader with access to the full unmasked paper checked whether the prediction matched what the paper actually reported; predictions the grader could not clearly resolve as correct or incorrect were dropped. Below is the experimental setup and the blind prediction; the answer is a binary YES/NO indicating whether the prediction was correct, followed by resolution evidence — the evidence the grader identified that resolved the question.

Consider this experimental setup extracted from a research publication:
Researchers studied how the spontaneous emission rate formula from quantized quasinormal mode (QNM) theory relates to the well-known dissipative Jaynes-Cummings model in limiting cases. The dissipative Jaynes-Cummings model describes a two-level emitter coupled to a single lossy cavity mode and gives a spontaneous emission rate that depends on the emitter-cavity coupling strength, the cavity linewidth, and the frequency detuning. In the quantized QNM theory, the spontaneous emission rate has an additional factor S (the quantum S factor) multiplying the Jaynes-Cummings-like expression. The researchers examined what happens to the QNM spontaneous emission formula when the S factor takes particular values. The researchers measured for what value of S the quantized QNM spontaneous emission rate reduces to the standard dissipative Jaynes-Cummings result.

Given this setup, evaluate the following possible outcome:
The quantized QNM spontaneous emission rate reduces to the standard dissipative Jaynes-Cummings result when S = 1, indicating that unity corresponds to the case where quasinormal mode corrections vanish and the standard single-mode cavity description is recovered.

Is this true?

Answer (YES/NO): YES